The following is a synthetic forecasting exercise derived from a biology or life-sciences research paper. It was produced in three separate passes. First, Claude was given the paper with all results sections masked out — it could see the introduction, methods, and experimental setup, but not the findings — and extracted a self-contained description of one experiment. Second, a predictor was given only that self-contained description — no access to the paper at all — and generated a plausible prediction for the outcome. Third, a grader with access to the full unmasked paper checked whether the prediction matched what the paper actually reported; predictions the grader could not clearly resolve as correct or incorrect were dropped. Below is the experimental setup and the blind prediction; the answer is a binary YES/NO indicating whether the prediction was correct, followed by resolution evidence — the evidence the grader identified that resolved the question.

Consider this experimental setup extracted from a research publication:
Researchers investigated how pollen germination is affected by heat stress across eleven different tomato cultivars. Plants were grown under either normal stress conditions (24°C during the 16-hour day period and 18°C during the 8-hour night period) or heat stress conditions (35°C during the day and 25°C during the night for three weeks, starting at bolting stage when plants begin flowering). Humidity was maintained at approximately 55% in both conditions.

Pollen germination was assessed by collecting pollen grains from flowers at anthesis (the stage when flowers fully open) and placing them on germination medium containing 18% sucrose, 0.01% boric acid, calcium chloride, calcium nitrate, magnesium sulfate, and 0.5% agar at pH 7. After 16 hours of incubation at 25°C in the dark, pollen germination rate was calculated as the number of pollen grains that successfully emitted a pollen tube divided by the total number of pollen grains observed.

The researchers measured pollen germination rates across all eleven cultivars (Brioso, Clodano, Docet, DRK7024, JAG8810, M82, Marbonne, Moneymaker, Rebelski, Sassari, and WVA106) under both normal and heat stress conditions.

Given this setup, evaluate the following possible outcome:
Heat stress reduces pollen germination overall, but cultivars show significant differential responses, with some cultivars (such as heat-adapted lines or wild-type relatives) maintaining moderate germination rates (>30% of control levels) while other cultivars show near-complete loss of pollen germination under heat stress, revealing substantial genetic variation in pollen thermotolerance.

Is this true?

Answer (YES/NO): YES